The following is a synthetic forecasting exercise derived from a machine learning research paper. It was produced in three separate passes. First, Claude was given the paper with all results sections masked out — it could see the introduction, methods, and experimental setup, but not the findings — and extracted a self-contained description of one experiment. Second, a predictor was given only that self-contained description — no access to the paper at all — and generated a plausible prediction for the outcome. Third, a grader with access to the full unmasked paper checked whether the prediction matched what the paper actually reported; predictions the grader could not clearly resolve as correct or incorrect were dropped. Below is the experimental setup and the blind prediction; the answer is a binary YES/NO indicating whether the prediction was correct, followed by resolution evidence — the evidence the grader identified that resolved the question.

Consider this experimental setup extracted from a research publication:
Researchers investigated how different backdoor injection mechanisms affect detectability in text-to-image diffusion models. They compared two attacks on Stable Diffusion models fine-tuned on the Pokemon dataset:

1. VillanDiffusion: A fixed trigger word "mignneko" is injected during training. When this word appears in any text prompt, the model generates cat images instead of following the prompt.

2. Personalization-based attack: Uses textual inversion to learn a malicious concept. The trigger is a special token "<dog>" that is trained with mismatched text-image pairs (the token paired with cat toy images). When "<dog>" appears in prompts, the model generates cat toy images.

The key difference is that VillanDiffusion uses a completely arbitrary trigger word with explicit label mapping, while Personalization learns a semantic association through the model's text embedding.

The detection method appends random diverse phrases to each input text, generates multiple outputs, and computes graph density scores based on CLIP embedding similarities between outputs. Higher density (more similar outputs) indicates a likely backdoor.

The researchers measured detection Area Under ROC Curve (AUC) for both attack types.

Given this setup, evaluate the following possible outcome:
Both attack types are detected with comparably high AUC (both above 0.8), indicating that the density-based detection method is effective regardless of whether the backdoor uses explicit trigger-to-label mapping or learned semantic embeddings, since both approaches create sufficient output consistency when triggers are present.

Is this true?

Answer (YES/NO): YES